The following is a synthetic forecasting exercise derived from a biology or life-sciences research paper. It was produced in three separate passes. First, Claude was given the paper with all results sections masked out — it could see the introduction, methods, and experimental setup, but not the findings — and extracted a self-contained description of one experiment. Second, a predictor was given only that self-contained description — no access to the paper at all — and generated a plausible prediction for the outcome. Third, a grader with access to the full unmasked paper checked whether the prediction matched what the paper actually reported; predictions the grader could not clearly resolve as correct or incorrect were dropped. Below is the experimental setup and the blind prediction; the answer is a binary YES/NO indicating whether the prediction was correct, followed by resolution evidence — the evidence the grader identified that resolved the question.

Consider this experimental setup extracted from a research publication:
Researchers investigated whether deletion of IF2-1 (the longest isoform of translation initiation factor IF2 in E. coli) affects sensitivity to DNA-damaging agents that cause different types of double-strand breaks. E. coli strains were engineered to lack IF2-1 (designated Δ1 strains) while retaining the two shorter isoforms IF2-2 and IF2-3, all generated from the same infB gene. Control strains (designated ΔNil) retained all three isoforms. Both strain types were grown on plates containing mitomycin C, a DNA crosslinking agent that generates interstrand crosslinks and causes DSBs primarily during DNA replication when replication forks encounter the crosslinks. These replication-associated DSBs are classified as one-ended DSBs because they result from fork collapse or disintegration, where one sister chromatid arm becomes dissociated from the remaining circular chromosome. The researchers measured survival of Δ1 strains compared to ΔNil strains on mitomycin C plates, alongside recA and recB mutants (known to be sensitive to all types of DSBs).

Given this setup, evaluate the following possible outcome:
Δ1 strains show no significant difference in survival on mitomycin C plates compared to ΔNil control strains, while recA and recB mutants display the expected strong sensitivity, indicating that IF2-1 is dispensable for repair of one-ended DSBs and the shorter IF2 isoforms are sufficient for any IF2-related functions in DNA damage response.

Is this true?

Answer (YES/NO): YES